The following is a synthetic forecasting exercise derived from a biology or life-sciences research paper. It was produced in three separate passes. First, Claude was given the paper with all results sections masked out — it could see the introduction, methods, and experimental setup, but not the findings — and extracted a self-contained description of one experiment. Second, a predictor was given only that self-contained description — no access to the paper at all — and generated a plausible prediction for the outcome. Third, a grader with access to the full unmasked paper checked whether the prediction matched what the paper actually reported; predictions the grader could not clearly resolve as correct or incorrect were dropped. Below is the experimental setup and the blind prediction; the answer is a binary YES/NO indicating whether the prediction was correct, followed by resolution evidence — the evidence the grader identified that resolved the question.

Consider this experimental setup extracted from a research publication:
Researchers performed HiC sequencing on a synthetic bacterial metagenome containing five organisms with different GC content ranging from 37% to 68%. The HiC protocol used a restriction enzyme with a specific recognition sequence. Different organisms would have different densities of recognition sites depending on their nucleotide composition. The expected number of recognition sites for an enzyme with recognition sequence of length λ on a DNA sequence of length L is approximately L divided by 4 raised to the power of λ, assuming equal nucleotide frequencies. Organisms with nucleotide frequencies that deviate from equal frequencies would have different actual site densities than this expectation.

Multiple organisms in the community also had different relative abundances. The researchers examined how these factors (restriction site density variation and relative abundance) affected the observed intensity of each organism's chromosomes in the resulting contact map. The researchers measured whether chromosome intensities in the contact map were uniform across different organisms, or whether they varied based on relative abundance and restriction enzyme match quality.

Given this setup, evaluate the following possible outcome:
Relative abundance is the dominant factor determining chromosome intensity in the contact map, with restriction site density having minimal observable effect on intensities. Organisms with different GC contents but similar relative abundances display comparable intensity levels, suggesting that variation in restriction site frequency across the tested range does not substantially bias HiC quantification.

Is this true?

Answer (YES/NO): NO